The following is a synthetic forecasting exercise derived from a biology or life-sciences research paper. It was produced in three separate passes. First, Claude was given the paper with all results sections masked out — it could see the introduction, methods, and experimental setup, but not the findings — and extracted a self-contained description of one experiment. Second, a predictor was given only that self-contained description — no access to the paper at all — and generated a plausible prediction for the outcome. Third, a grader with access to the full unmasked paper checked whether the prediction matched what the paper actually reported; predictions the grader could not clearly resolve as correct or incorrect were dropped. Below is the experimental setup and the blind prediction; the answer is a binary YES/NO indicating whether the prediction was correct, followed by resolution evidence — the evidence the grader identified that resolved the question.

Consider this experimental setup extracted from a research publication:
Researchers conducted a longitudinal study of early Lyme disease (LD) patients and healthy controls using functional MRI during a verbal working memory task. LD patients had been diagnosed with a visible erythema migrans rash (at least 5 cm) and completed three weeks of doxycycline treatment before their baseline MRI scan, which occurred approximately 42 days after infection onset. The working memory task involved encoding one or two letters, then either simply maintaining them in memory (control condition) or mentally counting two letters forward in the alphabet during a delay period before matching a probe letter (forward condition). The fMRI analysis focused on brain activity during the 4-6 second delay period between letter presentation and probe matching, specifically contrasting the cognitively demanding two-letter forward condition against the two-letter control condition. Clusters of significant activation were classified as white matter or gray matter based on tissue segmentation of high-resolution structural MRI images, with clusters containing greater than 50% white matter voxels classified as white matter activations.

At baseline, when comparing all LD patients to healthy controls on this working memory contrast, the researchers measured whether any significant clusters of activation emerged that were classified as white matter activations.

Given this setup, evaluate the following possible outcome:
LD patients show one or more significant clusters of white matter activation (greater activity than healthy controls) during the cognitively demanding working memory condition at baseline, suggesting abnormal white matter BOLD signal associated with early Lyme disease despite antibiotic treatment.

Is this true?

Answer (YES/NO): YES